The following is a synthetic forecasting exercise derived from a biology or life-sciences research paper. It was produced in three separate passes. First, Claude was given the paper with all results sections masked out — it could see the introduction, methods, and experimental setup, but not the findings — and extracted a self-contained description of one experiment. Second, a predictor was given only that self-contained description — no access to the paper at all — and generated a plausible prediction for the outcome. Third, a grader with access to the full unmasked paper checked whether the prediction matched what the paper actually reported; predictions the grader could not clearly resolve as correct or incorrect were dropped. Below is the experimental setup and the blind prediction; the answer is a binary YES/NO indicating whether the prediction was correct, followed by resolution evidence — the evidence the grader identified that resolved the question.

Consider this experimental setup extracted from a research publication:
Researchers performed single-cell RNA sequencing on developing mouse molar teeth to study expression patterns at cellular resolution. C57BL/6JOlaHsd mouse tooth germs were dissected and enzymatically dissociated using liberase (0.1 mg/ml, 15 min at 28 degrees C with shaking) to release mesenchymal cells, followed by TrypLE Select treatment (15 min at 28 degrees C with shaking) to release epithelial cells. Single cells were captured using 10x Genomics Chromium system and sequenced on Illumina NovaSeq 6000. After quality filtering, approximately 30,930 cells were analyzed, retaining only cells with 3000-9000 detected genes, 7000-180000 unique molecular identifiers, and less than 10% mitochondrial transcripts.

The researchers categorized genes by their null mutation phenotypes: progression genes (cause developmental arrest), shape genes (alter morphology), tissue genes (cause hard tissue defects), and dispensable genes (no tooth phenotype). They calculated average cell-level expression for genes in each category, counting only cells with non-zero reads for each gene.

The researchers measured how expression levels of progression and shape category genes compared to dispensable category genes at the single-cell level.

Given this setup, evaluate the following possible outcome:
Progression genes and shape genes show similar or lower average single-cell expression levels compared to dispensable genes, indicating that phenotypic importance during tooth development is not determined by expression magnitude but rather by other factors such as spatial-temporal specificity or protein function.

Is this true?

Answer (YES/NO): NO